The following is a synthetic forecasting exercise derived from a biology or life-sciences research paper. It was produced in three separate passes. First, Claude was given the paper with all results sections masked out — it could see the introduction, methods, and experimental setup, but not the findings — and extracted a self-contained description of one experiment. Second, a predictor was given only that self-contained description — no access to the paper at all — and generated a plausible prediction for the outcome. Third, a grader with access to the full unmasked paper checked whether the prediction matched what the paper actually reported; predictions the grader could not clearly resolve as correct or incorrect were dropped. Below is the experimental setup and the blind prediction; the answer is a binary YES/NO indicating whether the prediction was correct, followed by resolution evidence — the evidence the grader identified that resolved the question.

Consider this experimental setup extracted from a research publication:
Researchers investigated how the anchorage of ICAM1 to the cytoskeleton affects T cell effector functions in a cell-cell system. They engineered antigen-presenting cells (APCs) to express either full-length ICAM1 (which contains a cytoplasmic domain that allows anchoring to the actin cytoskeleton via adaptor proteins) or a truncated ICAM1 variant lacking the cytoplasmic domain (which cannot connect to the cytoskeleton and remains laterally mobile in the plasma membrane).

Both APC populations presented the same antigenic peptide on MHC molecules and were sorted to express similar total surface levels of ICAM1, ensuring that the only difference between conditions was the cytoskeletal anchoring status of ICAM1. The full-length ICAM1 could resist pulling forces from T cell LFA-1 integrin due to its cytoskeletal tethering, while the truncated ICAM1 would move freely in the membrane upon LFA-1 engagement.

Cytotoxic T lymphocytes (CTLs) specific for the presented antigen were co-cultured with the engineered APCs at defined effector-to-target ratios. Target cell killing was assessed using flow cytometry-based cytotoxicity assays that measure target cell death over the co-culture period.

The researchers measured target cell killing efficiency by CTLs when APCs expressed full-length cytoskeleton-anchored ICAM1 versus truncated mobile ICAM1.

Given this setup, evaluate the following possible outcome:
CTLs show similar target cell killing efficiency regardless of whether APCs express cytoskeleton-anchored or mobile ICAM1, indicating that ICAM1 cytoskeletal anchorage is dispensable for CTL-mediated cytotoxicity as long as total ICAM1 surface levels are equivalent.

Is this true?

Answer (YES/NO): NO